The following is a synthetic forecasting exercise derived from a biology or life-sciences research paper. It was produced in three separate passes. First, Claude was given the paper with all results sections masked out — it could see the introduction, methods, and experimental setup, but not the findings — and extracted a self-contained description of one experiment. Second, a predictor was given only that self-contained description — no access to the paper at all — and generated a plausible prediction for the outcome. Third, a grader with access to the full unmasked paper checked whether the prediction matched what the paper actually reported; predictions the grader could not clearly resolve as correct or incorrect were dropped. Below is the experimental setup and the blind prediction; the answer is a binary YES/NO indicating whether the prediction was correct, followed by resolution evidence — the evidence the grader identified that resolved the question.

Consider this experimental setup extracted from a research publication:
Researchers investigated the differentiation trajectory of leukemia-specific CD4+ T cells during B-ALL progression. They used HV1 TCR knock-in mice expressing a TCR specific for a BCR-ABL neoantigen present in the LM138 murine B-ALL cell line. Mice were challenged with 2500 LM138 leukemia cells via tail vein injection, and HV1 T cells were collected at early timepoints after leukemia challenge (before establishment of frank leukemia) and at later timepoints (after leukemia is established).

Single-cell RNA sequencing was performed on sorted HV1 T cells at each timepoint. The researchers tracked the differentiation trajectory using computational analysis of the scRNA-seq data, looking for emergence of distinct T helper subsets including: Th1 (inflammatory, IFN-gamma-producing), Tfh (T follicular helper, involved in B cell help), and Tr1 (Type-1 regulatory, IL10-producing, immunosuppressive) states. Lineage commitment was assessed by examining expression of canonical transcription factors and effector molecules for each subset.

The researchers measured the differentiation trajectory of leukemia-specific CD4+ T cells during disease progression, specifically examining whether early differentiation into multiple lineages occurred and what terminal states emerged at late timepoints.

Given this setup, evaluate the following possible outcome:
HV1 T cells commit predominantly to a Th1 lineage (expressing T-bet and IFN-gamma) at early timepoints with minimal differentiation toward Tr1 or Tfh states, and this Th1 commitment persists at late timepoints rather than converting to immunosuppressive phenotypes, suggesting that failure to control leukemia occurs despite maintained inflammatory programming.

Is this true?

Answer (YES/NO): NO